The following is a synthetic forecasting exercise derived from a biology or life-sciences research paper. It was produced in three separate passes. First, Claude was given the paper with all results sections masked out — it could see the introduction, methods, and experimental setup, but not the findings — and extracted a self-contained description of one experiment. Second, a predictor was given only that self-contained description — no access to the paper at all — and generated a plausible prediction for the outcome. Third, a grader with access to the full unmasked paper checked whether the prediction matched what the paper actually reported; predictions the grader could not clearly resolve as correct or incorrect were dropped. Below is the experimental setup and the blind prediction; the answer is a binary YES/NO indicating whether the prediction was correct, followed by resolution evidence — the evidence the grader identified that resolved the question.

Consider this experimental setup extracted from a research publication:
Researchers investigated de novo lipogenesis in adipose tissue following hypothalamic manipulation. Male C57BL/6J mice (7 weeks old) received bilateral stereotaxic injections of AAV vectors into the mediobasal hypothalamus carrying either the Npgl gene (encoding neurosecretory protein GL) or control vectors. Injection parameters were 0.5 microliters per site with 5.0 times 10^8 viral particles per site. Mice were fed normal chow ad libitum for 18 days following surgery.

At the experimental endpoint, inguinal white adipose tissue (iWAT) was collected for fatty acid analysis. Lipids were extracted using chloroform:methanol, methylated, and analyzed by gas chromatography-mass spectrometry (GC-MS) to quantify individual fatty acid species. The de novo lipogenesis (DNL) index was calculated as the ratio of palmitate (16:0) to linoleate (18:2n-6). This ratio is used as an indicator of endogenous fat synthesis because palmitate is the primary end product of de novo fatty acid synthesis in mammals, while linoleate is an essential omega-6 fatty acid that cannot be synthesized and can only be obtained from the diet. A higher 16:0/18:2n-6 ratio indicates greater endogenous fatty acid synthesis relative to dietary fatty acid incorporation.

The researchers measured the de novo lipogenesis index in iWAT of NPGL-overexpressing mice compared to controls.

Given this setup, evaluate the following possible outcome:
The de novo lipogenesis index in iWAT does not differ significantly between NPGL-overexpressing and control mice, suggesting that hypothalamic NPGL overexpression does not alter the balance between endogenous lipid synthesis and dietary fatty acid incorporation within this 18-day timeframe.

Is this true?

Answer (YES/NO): YES